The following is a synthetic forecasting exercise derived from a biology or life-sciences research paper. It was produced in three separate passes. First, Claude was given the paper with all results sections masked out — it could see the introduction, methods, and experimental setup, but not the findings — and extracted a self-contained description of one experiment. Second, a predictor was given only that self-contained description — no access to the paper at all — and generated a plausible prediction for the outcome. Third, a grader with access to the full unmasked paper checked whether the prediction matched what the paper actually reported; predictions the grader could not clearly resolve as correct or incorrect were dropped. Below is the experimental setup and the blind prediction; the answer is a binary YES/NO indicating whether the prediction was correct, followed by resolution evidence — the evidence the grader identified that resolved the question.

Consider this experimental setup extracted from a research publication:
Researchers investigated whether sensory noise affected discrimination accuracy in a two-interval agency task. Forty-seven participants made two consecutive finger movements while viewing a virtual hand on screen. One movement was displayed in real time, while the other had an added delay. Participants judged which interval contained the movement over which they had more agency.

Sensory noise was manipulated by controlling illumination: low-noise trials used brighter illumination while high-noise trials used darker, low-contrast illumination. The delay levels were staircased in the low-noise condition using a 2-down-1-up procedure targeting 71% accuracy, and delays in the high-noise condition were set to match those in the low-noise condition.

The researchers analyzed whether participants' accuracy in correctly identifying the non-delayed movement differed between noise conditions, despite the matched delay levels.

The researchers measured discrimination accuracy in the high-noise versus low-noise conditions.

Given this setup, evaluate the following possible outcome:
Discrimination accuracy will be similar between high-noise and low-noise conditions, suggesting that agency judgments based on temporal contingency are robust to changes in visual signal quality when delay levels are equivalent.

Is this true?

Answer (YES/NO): NO